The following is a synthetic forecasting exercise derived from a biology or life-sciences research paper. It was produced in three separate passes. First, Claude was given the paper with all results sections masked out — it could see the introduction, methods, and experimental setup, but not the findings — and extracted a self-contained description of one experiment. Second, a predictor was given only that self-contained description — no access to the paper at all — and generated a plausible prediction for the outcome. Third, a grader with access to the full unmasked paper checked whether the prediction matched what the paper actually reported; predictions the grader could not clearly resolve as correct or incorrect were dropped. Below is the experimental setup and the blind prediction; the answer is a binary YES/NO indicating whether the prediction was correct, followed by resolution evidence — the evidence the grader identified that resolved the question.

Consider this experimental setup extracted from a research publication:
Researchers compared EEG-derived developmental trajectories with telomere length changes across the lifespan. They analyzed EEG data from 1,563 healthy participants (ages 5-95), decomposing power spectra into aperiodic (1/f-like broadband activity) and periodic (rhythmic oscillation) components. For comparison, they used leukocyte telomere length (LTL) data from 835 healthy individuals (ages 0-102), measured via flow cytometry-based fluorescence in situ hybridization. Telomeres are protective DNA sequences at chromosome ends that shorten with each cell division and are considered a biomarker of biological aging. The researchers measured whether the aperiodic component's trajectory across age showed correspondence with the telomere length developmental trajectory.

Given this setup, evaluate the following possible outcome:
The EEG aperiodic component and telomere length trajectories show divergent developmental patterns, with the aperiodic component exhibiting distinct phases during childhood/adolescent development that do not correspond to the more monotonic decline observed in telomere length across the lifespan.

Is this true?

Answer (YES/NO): NO